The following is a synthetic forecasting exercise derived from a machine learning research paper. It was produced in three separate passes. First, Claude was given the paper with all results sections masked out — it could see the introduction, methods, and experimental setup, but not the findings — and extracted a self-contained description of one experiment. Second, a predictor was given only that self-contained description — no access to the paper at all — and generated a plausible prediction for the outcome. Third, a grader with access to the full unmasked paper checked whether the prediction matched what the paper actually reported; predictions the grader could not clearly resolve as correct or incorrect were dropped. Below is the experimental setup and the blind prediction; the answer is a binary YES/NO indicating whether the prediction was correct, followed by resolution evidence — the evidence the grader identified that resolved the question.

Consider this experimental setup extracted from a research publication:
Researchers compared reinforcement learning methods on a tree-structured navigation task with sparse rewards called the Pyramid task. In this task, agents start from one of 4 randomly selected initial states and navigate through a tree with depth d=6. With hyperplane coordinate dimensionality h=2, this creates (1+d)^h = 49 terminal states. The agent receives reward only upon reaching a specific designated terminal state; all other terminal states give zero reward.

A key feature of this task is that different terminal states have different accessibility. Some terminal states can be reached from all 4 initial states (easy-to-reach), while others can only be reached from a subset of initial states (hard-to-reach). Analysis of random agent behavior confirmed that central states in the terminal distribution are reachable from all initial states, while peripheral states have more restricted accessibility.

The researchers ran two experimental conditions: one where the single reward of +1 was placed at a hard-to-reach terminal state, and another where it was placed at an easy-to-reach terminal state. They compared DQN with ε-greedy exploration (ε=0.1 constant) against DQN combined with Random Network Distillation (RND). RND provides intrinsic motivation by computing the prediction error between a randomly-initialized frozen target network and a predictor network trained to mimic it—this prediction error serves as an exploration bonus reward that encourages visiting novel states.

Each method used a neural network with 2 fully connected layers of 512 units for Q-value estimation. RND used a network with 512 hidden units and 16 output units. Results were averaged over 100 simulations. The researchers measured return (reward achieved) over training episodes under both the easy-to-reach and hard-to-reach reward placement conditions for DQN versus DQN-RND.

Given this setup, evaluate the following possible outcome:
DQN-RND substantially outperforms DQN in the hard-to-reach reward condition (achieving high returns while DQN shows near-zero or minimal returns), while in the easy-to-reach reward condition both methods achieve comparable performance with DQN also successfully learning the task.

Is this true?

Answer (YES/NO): NO